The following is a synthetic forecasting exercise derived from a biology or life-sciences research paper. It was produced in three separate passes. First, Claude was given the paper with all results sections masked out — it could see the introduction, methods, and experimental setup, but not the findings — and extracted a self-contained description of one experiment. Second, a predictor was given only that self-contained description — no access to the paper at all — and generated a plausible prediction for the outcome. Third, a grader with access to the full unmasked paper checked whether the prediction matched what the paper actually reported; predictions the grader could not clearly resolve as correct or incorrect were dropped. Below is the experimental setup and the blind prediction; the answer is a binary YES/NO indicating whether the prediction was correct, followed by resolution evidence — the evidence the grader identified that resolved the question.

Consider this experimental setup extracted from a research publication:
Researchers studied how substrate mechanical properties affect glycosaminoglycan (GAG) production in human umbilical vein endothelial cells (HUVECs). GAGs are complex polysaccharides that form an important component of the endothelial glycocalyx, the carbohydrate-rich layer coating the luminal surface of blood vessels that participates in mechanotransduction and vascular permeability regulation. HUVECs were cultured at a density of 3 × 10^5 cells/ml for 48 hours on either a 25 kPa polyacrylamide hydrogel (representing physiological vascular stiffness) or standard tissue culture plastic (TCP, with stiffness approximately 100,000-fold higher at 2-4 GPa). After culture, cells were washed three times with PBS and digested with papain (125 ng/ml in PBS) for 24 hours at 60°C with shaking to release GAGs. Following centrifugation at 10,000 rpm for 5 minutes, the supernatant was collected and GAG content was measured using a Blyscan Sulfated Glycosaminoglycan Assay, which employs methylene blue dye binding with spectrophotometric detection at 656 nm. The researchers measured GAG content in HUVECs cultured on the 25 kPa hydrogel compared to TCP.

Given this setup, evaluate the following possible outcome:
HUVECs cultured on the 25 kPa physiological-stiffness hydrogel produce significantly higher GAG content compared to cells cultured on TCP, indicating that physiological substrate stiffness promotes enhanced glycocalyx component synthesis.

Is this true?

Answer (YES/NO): YES